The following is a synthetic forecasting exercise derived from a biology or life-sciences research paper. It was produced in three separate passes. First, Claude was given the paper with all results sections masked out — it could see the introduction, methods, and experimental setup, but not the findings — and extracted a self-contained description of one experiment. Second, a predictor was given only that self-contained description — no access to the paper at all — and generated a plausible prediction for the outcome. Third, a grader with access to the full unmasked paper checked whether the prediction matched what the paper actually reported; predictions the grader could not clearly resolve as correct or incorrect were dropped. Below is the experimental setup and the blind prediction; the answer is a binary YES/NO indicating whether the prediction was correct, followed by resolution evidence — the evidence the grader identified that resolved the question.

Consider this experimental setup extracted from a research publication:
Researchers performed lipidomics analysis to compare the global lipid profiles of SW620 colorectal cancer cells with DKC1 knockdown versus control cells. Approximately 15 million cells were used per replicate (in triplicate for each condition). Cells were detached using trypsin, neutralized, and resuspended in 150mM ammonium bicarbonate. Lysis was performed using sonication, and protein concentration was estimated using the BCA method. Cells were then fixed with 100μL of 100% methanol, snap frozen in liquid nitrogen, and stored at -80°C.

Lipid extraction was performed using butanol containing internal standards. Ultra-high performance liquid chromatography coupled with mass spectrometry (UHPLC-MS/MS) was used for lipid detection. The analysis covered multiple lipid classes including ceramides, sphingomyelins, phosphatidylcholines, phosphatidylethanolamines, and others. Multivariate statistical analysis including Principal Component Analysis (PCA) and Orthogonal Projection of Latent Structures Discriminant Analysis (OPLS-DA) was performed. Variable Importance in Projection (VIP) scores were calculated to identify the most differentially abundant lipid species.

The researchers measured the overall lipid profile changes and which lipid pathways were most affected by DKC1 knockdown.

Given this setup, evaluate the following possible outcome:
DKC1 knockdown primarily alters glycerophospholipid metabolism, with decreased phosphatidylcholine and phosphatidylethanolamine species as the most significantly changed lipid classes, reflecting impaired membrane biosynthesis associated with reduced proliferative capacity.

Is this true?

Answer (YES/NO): NO